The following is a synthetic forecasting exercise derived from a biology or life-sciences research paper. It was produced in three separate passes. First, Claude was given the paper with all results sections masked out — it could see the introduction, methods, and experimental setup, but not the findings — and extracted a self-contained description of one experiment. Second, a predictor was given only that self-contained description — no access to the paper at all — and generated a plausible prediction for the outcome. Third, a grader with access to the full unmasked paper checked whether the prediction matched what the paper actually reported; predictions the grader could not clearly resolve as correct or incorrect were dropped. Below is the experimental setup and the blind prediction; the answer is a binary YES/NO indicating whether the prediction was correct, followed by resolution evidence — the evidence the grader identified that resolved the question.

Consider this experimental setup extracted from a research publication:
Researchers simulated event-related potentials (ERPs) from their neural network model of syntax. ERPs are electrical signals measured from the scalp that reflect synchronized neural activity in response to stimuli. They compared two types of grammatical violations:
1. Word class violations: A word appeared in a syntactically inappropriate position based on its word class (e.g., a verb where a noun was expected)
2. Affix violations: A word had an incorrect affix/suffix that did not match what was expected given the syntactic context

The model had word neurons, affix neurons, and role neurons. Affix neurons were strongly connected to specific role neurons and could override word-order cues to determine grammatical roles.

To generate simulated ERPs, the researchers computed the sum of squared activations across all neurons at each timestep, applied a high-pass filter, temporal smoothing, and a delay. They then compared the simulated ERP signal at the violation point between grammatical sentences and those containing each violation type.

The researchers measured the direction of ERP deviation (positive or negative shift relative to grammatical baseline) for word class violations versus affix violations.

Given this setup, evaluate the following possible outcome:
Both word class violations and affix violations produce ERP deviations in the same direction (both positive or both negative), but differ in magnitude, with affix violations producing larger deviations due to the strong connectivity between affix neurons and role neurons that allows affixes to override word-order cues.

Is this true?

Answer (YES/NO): NO